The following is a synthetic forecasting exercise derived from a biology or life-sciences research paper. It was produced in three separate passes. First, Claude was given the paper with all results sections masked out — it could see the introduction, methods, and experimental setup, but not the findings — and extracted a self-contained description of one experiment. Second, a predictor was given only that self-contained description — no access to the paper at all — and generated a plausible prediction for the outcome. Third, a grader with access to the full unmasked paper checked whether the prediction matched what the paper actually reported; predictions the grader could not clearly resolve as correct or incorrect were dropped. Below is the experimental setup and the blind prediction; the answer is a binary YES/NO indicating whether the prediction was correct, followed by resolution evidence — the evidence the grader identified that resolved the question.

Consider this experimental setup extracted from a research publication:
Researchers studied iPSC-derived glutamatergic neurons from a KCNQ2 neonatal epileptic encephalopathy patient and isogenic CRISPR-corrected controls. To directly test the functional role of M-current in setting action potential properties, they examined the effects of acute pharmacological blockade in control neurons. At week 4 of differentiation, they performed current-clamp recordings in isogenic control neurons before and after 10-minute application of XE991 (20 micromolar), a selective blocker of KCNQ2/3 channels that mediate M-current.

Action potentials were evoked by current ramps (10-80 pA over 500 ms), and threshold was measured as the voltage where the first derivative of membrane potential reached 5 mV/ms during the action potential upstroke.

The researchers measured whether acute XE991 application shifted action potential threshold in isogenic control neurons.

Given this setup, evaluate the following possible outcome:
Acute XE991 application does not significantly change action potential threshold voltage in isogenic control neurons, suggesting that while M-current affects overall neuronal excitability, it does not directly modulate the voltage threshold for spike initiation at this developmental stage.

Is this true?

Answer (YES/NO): NO